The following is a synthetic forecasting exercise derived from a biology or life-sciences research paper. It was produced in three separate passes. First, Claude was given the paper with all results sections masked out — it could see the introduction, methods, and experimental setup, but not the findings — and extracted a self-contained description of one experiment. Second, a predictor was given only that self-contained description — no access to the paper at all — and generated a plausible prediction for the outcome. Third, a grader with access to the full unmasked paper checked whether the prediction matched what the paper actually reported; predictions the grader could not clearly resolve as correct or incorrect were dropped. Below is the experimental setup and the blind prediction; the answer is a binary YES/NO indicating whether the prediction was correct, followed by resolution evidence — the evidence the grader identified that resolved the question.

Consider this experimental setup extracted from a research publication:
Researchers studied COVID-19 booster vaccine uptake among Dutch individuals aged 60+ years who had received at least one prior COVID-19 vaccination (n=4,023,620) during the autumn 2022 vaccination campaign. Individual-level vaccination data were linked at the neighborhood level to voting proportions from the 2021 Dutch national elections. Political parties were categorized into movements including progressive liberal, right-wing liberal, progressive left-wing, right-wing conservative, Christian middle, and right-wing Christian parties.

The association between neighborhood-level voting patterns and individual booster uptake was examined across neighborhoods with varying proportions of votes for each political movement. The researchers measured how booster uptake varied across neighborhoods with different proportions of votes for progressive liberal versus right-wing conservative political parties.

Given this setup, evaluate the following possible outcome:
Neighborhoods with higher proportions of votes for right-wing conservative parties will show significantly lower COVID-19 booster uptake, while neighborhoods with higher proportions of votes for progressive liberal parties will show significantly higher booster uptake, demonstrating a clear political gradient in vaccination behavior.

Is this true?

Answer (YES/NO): YES